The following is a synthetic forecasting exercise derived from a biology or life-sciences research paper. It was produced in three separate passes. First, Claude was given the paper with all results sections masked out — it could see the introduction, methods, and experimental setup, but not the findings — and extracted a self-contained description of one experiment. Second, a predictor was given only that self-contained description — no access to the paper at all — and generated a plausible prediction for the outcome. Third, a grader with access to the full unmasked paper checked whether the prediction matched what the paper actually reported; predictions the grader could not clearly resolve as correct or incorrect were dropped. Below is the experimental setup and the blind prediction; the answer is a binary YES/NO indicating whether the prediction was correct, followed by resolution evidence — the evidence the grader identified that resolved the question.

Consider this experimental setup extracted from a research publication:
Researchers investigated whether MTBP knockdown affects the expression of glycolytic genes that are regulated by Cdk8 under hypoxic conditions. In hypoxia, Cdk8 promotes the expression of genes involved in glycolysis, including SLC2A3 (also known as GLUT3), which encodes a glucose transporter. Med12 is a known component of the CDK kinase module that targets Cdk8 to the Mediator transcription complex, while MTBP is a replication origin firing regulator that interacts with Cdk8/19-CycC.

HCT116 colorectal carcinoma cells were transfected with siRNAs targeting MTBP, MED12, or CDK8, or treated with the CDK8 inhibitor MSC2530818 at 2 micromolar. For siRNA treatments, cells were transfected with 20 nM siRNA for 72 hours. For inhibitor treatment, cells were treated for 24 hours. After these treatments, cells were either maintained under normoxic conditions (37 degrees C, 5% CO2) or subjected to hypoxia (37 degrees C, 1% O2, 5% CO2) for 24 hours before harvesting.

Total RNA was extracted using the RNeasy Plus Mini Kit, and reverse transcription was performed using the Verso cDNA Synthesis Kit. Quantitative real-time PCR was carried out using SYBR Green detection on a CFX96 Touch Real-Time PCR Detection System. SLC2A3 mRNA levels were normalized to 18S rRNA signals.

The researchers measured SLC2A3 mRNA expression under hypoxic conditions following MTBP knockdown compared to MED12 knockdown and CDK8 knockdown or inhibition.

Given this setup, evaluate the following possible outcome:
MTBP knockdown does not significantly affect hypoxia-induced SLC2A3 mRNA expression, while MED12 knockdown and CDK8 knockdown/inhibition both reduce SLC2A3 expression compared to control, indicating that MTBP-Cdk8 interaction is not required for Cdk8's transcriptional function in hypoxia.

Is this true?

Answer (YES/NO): NO